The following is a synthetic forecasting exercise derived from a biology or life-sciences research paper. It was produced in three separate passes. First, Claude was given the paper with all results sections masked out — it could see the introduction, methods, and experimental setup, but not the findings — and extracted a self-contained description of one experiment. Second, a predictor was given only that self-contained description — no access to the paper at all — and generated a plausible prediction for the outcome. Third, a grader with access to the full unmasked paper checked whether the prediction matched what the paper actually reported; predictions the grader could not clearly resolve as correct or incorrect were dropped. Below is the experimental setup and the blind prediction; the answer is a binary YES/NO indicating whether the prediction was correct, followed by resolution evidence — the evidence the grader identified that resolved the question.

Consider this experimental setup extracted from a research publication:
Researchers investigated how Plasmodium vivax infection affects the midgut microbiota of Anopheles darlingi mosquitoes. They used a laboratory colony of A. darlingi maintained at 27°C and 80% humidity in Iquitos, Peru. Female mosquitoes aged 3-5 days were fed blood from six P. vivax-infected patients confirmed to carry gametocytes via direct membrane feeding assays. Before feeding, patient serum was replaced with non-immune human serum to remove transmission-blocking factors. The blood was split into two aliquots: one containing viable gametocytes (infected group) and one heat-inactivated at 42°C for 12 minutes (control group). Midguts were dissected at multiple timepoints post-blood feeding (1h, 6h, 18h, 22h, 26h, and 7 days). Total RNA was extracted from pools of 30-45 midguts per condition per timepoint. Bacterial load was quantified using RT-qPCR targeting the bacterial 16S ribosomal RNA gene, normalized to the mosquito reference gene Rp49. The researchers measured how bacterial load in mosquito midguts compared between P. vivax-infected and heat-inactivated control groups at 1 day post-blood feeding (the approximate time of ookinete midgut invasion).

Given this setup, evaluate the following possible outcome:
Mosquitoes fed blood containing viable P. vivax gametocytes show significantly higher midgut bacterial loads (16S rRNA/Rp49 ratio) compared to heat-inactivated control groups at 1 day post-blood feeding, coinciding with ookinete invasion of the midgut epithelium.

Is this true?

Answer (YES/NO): NO